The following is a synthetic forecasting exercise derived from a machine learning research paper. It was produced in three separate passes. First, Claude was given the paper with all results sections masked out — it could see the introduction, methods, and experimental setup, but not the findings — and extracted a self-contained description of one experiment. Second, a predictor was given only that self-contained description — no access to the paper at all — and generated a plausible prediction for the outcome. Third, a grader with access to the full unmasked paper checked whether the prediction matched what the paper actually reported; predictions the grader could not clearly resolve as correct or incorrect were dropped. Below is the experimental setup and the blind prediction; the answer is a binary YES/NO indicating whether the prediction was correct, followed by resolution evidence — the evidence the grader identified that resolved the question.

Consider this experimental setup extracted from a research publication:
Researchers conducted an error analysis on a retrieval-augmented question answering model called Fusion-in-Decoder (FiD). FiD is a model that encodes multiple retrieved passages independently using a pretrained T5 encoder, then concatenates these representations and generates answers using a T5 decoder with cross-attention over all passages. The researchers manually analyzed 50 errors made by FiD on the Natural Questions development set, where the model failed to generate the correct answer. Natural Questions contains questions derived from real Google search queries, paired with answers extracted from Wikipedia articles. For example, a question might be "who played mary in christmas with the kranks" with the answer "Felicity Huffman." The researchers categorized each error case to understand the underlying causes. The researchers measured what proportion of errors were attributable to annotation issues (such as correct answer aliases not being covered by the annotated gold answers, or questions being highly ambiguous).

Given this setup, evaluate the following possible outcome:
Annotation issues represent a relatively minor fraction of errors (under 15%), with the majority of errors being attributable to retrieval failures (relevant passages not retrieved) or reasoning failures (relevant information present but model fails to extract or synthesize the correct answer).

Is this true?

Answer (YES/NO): NO